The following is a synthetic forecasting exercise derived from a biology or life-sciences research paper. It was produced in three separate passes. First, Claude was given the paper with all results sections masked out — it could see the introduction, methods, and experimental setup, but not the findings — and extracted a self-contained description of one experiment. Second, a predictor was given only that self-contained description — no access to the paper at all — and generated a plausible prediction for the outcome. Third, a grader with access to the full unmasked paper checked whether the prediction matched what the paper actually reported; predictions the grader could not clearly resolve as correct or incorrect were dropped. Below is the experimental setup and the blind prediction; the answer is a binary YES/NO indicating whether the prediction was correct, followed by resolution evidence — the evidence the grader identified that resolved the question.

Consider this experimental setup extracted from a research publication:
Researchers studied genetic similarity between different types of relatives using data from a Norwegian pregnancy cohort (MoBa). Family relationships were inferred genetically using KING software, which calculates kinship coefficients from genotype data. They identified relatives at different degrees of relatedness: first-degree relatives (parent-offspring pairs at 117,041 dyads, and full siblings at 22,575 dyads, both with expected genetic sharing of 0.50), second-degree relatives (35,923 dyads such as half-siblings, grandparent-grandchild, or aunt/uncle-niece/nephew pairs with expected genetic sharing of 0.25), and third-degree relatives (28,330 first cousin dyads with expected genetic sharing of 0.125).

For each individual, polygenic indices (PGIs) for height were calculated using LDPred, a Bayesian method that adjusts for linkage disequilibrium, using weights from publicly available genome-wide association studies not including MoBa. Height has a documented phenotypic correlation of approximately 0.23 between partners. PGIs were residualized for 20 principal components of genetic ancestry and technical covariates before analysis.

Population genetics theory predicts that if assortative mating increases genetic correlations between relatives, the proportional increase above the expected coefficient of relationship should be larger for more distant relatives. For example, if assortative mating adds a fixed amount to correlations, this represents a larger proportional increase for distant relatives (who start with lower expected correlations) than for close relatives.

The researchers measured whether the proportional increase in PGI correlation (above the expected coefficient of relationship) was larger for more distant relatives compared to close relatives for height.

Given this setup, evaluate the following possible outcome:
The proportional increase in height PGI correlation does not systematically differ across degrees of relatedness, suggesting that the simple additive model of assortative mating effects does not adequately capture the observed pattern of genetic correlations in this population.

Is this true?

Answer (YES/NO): NO